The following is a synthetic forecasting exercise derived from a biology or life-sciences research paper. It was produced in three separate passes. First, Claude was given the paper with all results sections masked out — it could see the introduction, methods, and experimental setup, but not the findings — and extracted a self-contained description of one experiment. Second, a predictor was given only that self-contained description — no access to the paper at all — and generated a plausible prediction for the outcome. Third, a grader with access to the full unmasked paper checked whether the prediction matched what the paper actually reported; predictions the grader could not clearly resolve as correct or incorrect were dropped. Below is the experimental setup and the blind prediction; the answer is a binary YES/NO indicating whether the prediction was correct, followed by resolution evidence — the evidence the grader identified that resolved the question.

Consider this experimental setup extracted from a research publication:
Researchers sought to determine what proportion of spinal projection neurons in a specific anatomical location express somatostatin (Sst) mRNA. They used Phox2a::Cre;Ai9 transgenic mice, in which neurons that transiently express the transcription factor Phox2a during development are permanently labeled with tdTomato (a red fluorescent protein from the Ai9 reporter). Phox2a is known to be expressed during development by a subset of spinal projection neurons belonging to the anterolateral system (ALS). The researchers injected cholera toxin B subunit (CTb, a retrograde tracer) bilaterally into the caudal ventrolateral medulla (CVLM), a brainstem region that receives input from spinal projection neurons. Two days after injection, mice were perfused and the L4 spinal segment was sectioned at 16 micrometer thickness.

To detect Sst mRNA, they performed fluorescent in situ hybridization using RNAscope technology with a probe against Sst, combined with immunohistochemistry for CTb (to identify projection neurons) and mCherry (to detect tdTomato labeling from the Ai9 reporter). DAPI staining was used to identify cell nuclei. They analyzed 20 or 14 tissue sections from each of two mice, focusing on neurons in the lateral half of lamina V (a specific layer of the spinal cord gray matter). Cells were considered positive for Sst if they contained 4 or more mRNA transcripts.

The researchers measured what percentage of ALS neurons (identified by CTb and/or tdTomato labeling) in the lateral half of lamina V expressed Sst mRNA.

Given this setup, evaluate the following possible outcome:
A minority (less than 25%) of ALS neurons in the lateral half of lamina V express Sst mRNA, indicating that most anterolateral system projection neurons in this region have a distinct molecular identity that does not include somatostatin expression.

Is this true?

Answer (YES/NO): NO